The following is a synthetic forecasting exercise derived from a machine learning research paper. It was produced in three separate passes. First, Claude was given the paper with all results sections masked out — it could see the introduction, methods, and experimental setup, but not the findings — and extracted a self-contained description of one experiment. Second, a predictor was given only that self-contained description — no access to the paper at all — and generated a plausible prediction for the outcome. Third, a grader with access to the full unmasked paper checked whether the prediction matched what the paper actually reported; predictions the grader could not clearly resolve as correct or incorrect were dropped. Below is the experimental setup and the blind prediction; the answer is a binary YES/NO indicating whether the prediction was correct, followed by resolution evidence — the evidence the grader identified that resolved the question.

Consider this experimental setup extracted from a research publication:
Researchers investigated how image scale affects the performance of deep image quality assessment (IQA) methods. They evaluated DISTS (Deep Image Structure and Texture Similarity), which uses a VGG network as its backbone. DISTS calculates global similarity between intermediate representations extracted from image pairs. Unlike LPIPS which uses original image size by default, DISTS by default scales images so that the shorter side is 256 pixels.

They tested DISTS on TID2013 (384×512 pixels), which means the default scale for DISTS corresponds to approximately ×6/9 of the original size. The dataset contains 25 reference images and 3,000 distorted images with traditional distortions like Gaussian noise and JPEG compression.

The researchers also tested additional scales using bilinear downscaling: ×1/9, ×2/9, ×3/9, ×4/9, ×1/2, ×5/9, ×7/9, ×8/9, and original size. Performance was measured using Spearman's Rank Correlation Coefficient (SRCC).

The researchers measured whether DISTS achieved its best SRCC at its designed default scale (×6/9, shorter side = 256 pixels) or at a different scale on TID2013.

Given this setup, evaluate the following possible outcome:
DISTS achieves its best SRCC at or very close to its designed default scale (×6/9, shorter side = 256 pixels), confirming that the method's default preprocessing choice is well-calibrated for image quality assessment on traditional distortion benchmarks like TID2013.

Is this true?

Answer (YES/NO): NO